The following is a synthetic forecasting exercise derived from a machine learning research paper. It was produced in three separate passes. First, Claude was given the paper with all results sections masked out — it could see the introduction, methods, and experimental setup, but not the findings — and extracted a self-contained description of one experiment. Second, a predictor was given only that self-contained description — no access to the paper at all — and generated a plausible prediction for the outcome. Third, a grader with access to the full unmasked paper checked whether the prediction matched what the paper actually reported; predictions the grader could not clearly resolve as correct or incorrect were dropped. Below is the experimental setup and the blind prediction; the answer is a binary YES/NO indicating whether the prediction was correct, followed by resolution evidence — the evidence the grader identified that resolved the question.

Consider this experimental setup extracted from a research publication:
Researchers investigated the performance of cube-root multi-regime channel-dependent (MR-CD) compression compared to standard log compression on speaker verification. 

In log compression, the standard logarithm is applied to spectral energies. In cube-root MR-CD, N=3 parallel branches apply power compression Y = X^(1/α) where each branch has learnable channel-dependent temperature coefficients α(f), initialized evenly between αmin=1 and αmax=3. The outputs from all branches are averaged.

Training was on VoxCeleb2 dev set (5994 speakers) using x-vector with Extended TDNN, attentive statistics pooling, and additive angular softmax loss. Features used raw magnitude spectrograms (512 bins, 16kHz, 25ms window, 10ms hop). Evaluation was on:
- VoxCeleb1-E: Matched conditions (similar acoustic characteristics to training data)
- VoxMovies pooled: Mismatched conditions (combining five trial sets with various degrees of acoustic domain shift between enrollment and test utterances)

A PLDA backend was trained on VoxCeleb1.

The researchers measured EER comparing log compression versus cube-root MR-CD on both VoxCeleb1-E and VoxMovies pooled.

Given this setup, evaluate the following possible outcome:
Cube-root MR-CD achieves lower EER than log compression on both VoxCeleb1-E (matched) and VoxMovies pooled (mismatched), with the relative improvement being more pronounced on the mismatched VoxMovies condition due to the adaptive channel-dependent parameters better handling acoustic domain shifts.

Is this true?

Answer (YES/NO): NO